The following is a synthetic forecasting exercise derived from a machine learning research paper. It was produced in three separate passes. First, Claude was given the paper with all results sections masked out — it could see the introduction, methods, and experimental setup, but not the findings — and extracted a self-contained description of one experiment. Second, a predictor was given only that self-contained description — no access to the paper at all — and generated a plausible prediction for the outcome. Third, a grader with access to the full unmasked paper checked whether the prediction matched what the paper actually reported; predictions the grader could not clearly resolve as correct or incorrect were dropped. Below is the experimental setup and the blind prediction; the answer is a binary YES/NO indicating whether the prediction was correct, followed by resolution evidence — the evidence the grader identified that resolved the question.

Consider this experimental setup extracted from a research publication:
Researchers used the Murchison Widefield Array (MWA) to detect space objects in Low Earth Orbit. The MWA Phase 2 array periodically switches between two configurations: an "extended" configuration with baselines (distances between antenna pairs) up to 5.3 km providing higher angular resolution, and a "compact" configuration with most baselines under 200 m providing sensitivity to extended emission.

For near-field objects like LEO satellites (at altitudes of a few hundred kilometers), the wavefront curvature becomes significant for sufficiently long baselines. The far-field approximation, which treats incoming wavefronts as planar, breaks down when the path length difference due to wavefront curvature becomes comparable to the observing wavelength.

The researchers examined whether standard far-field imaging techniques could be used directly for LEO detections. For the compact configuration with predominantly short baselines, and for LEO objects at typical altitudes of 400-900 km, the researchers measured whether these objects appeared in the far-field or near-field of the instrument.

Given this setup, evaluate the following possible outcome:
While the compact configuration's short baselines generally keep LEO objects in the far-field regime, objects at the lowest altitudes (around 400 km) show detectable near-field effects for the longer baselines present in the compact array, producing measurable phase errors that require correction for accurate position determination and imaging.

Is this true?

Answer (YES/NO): NO